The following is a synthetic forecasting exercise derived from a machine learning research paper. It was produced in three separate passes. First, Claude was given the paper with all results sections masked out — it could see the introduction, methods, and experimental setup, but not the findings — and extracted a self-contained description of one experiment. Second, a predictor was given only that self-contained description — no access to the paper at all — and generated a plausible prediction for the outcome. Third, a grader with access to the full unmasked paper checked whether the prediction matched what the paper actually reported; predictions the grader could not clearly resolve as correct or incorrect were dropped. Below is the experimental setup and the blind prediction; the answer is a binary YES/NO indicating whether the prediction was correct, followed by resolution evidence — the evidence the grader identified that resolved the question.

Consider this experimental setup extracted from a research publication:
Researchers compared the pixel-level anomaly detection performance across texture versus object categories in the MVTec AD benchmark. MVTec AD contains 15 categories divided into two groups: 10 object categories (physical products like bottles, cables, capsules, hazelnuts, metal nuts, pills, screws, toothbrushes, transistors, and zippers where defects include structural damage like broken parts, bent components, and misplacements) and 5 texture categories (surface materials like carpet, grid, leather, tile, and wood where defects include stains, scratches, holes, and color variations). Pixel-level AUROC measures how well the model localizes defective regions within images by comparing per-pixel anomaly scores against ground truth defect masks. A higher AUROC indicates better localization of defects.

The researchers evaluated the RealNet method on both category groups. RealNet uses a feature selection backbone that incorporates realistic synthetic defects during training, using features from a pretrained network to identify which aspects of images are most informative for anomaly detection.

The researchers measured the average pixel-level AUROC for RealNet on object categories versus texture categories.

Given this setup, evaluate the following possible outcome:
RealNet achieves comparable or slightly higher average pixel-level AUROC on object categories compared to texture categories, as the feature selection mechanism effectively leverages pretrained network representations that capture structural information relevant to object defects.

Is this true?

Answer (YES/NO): NO